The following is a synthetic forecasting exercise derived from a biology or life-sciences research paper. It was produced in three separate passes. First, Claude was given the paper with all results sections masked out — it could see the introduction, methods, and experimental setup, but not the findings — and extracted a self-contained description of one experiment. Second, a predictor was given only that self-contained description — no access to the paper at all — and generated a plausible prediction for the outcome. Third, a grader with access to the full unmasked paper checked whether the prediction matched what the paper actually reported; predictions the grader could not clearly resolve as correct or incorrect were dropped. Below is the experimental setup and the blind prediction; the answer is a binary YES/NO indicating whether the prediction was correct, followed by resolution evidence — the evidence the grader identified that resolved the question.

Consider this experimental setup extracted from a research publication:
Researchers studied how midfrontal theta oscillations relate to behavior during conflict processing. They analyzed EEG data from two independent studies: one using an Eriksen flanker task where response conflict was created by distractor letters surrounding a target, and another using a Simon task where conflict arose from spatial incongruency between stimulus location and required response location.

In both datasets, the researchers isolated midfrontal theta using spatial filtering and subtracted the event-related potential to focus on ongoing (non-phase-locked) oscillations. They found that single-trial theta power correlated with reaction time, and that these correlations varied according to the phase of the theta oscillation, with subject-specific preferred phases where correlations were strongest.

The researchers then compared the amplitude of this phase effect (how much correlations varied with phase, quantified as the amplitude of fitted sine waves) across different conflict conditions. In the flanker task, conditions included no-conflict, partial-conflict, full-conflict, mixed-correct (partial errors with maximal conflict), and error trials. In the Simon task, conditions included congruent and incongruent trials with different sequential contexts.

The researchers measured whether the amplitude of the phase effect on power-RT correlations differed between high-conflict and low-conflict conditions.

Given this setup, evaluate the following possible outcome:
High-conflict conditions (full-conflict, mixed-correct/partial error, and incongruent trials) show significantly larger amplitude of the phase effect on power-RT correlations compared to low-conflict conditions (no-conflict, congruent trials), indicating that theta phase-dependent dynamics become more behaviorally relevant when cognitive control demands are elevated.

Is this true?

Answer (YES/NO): NO